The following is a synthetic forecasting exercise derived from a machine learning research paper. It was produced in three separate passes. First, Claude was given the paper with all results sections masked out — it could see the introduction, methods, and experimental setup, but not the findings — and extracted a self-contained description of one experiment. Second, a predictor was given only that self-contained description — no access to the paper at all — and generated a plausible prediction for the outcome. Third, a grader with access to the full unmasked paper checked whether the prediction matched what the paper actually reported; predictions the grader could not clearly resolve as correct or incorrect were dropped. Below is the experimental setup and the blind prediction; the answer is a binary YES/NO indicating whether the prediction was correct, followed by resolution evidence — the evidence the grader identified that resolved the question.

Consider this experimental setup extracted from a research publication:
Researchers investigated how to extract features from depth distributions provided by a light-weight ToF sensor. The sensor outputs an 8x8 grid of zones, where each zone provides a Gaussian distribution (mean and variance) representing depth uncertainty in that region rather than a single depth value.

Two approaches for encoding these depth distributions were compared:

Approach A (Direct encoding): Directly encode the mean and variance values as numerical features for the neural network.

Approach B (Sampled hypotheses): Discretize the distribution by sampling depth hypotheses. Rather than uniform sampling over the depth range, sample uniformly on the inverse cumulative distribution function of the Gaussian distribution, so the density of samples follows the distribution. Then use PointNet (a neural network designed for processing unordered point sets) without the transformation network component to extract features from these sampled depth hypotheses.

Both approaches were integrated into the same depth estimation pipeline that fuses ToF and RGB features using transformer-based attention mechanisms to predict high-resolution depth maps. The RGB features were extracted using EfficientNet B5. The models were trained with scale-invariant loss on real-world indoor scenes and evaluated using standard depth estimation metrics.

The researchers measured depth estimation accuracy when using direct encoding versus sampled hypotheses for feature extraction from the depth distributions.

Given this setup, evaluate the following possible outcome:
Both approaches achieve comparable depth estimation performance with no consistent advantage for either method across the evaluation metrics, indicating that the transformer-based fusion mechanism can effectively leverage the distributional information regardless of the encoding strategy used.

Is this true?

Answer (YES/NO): NO